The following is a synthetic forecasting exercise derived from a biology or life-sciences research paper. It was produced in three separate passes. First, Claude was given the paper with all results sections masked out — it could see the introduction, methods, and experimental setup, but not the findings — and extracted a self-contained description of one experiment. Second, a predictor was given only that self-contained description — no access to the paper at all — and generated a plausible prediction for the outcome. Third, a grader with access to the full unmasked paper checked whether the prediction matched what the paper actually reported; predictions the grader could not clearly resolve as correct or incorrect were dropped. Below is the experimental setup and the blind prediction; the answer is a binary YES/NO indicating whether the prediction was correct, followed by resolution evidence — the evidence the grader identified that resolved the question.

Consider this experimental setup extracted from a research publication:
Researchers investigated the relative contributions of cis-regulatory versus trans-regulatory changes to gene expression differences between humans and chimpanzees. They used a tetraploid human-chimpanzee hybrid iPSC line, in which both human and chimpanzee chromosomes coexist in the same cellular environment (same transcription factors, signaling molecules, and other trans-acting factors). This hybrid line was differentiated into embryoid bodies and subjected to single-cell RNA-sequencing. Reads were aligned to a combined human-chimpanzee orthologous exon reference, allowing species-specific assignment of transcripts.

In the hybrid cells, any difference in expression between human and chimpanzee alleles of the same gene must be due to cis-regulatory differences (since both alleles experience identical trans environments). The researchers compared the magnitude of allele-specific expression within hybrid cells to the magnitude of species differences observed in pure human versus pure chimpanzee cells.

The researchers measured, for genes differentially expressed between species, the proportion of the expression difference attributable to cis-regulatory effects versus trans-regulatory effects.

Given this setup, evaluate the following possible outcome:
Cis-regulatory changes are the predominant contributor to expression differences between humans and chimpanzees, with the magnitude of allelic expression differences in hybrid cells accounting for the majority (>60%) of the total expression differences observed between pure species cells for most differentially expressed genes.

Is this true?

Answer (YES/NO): YES